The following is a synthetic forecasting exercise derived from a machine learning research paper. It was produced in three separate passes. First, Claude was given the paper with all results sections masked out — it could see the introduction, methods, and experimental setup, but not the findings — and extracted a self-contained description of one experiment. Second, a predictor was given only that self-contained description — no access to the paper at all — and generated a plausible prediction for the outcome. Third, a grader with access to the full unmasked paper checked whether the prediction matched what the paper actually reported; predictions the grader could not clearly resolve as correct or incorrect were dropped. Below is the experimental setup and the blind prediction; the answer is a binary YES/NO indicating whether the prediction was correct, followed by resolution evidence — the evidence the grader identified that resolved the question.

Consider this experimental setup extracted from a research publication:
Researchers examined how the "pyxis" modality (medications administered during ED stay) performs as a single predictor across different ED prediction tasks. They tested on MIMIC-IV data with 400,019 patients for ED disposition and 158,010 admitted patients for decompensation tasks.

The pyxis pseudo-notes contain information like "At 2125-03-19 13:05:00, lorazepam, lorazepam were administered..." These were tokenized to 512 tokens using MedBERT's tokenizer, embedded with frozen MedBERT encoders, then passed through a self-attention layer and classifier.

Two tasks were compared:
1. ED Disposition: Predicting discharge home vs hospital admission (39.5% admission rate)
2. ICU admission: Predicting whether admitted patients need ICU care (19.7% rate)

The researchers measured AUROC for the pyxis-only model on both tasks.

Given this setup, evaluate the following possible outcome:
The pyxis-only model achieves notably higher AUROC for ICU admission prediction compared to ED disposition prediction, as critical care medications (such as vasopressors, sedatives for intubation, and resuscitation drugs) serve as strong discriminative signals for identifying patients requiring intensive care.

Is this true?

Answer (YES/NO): YES